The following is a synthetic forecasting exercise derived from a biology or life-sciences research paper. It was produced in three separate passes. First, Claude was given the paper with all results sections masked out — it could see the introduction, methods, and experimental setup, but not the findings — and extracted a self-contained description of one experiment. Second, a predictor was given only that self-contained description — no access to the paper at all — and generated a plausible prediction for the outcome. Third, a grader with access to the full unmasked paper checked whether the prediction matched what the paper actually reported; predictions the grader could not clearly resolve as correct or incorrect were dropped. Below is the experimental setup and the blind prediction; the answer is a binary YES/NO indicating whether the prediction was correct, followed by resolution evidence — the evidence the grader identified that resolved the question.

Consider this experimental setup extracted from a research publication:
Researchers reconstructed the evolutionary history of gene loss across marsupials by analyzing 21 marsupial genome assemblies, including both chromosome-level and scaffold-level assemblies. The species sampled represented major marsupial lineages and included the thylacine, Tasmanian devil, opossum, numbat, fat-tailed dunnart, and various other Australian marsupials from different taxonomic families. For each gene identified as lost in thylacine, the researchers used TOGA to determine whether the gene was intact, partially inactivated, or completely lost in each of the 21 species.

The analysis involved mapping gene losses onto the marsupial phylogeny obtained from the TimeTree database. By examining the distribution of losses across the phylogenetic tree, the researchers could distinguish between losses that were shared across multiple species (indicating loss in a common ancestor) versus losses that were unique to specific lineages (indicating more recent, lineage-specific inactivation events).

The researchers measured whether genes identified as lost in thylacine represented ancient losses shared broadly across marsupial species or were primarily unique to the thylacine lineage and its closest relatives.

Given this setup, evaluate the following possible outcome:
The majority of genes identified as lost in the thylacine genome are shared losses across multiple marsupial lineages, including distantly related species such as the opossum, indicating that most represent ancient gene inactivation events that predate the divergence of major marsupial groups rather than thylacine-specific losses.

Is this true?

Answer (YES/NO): NO